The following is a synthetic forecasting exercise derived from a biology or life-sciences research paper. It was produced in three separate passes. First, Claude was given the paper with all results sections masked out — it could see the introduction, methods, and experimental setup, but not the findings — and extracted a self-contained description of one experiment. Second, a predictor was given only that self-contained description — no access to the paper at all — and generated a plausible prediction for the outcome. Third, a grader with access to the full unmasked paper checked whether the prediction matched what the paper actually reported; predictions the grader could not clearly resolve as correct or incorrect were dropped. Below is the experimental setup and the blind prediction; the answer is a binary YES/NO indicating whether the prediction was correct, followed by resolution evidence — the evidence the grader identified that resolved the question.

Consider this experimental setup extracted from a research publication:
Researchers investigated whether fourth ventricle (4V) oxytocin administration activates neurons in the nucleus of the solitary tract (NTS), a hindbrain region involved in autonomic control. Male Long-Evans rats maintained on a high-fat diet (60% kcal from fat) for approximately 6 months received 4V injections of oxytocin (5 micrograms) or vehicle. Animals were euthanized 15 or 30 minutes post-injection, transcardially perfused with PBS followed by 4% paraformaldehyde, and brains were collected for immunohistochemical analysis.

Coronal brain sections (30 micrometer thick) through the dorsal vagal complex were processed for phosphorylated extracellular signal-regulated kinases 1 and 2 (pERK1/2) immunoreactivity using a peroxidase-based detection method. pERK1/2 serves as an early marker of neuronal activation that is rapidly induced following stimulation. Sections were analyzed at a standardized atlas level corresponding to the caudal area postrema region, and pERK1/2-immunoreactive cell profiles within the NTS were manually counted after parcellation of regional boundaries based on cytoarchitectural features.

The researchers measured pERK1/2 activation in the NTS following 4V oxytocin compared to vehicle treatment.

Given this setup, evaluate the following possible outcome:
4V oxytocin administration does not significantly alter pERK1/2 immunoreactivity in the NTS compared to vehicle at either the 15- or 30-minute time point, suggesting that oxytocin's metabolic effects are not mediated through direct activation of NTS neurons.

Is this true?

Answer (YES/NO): NO